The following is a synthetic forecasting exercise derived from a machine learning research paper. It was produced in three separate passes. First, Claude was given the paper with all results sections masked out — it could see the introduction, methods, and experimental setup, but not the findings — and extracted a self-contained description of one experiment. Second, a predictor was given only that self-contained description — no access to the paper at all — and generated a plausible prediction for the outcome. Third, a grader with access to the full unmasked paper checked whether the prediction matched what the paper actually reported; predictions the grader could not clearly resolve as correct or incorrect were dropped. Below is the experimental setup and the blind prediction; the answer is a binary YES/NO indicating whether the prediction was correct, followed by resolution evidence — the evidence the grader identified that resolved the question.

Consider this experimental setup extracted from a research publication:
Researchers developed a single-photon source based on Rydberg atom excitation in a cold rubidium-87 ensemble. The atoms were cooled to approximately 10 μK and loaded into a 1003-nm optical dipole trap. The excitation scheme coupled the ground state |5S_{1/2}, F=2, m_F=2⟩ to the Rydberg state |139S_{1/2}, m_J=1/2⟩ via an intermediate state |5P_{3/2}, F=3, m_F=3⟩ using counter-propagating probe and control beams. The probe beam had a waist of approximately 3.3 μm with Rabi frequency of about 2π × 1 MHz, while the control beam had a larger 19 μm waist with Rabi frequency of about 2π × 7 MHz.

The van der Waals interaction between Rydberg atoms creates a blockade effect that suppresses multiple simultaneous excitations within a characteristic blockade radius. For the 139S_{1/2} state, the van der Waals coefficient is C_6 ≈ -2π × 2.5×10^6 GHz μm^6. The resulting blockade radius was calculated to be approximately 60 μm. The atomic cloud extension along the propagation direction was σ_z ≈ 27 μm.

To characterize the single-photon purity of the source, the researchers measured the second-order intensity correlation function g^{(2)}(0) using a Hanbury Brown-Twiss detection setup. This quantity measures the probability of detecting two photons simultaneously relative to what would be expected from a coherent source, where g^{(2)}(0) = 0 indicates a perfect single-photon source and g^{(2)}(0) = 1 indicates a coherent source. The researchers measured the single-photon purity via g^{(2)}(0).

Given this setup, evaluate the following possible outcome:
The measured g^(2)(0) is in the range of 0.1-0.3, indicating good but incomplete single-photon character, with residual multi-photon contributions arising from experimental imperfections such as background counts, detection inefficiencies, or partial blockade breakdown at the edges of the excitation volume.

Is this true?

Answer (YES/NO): NO